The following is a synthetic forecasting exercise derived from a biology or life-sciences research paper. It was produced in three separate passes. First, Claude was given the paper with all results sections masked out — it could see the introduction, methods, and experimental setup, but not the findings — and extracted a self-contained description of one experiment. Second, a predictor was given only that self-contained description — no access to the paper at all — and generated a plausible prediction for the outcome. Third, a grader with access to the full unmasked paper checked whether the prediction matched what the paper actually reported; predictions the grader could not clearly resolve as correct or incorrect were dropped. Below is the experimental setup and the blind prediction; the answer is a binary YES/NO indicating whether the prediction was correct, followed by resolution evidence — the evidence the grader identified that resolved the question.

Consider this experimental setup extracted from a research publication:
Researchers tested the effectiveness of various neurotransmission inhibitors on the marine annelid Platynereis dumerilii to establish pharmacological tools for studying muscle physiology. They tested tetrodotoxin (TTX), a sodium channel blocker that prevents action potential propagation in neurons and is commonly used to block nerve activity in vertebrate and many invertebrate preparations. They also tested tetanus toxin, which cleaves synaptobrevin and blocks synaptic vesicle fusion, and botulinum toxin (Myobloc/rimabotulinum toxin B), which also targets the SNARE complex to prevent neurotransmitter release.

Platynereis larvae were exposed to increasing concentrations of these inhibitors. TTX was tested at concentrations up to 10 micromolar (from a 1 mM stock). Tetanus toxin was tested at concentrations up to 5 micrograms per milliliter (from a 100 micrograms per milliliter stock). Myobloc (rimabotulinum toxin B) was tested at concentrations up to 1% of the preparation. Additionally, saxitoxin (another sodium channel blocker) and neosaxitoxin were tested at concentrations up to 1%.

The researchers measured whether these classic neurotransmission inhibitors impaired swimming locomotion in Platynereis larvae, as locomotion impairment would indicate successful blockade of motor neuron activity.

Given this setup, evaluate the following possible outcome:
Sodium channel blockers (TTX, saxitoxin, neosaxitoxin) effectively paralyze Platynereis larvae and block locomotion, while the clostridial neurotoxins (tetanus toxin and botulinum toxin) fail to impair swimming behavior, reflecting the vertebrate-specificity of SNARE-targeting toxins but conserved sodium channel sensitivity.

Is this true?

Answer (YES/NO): NO